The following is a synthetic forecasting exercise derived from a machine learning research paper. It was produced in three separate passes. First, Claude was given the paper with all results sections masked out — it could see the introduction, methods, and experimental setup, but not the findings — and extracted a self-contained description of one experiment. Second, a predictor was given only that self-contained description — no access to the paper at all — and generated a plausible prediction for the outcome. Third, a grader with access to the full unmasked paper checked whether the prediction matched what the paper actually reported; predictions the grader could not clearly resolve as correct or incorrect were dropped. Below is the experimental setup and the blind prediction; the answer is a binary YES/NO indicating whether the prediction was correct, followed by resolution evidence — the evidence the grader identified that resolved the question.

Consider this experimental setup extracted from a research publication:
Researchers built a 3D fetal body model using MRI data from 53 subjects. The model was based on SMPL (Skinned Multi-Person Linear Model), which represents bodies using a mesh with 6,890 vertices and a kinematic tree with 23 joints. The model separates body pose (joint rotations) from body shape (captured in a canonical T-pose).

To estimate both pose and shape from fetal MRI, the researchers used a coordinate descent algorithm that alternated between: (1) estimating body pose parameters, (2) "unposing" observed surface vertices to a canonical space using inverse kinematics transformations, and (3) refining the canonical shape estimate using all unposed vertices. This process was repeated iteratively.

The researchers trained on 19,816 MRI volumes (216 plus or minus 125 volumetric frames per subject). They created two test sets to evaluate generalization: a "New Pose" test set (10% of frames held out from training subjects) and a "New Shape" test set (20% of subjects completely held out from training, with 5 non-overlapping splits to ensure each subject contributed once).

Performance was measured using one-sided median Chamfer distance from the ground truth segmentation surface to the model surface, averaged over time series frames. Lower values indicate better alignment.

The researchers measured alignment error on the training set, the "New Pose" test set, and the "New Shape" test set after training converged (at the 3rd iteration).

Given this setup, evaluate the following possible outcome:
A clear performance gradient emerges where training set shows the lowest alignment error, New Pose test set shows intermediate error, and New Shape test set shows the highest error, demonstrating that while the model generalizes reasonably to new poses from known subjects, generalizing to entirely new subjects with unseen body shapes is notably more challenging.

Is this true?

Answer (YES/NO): NO